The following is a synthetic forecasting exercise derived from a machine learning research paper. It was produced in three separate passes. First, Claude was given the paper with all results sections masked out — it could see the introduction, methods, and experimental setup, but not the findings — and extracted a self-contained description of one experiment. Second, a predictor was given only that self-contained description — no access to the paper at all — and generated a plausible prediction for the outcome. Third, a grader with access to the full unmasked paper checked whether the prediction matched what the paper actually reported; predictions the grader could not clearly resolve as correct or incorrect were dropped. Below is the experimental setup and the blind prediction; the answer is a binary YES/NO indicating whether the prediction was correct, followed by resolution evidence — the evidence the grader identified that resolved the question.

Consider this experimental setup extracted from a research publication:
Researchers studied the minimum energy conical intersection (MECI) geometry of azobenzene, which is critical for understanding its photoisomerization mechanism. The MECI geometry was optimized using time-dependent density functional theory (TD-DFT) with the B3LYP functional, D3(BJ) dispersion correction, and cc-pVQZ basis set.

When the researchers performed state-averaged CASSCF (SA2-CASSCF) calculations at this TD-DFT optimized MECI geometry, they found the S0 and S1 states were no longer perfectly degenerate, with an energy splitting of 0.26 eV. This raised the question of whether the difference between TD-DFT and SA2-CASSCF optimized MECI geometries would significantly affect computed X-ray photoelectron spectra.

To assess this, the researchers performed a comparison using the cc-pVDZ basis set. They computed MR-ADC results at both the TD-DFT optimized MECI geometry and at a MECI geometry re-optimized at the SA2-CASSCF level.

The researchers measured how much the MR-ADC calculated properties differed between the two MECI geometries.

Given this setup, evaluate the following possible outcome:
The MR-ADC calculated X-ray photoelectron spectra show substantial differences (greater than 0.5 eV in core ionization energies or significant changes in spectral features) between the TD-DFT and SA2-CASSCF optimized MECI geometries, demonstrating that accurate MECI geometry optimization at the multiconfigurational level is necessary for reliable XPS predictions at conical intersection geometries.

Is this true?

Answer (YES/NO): NO